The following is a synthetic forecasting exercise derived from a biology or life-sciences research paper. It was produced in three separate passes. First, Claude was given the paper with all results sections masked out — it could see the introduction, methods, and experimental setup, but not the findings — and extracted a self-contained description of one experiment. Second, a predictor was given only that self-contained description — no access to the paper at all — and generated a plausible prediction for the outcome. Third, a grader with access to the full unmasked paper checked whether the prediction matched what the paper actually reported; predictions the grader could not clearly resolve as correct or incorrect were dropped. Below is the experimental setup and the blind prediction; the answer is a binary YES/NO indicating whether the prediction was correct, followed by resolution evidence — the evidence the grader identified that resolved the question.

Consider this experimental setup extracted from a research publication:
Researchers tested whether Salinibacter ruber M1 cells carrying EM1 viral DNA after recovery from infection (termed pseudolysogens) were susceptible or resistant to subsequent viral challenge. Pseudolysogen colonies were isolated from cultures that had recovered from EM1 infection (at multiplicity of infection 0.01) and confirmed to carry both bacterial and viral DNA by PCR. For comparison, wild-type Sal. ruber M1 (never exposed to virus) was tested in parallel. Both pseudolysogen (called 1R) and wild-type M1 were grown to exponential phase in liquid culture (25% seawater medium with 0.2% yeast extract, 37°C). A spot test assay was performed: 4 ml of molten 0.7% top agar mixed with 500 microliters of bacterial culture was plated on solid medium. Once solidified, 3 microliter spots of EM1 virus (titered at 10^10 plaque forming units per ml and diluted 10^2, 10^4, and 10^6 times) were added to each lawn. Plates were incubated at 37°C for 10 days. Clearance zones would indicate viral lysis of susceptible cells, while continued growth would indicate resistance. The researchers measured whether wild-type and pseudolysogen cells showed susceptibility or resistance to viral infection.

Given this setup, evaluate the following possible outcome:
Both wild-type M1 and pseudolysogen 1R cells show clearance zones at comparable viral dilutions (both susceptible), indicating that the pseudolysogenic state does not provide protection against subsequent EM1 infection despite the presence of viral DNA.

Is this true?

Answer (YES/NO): NO